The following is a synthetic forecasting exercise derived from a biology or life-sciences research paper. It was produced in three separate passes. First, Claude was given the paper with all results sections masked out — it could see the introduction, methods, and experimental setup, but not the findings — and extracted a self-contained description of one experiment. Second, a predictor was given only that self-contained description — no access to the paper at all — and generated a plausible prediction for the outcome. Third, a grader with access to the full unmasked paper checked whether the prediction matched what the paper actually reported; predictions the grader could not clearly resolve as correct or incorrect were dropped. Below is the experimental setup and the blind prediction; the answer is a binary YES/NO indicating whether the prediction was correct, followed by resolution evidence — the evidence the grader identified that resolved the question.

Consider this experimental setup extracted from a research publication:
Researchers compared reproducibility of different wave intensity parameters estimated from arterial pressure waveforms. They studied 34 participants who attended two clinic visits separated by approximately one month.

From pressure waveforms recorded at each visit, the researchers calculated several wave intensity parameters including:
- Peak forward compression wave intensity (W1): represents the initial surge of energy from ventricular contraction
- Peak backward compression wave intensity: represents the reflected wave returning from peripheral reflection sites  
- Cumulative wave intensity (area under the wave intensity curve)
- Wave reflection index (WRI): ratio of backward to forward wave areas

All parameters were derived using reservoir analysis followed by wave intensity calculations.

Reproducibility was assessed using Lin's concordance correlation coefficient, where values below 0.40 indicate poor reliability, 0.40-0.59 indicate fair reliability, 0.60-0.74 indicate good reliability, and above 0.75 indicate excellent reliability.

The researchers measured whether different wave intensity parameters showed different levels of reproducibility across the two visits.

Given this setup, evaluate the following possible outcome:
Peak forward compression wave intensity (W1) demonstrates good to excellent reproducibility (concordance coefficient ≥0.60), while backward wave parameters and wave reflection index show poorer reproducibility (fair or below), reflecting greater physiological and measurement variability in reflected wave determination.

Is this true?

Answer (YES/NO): NO